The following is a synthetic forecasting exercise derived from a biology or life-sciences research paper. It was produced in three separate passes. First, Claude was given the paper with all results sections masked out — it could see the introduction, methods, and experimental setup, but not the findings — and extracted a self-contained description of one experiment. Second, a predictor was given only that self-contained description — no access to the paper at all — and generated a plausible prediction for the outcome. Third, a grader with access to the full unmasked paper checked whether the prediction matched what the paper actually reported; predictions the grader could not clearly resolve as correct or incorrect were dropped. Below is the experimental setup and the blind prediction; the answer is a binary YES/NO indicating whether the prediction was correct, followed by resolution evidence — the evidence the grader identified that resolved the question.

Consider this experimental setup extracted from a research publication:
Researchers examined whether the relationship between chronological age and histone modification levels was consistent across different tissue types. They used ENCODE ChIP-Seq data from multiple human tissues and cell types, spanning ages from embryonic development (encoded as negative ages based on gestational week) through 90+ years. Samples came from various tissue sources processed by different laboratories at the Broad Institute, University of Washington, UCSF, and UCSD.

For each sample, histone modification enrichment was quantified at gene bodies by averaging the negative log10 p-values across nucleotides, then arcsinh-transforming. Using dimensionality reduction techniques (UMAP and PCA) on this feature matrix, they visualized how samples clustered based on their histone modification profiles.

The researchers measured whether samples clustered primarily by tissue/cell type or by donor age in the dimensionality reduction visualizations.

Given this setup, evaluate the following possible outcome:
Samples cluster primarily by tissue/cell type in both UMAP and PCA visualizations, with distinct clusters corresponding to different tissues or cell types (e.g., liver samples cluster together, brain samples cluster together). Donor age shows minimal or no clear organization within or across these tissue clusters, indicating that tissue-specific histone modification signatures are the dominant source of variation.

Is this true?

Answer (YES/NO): NO